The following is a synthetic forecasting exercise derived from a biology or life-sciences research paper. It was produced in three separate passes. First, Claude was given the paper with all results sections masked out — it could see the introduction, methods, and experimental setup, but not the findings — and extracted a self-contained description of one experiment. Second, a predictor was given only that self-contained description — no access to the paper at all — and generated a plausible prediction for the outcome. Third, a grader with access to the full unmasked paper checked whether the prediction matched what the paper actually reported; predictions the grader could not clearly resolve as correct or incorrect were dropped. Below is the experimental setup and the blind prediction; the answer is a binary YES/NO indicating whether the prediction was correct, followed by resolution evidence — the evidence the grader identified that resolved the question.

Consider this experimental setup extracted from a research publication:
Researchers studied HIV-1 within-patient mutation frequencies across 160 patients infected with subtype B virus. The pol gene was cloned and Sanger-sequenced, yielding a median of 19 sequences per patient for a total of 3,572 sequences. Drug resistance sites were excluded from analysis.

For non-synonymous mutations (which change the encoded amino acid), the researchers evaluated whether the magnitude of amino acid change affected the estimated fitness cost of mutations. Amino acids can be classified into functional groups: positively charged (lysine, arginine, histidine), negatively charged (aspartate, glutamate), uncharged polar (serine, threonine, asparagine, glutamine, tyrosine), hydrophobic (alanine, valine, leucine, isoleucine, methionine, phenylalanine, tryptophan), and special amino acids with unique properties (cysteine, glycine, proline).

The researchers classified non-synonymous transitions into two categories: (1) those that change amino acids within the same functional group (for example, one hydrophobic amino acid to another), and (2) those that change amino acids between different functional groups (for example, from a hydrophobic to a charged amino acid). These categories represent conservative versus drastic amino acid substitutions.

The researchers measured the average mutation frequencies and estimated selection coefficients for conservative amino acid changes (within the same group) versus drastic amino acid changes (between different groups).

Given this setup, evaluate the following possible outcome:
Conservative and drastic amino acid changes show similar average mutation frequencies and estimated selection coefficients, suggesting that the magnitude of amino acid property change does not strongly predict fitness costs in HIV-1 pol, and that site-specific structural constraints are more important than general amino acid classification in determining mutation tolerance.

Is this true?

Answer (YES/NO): NO